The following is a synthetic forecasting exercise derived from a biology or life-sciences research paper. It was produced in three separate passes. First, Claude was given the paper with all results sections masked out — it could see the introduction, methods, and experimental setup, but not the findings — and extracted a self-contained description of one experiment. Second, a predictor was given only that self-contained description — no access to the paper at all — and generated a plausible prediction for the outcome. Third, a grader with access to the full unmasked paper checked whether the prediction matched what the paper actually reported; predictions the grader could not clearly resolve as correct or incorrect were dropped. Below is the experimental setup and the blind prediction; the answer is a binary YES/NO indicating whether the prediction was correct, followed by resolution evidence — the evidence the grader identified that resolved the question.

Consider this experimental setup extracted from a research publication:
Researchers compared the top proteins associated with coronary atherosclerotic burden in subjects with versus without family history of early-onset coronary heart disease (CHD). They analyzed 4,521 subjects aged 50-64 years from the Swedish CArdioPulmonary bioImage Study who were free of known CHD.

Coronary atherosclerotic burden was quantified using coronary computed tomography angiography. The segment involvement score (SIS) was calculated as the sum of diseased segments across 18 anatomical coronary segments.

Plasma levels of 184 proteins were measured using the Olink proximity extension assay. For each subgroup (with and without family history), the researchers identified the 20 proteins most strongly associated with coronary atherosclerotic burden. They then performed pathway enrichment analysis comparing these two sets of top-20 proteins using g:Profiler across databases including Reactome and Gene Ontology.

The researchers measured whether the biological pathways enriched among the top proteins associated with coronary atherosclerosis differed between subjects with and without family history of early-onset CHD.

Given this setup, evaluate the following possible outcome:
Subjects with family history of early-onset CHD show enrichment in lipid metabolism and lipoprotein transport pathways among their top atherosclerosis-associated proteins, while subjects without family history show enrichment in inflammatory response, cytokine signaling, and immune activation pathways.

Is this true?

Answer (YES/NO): NO